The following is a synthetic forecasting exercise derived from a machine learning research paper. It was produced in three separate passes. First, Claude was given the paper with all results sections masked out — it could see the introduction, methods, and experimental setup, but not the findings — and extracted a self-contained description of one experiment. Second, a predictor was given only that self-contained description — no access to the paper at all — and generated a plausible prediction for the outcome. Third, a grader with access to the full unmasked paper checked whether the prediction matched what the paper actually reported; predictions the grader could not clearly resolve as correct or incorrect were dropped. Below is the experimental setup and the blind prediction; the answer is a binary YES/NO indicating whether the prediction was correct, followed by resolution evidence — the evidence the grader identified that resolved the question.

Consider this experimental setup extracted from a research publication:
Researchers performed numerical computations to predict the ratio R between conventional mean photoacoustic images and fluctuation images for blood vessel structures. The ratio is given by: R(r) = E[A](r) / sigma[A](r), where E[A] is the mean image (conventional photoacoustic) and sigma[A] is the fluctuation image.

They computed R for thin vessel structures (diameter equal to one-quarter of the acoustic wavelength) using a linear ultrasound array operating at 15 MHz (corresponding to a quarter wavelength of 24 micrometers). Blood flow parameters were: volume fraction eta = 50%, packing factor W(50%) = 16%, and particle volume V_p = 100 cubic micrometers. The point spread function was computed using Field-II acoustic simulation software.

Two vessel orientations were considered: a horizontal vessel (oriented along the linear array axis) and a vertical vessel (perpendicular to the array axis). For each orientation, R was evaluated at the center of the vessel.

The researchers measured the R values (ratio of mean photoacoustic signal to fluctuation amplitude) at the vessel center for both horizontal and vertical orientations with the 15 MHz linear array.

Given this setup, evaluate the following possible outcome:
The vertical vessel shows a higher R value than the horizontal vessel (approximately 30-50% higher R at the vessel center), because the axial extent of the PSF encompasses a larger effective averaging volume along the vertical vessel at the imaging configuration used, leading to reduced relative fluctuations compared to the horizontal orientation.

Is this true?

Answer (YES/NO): NO